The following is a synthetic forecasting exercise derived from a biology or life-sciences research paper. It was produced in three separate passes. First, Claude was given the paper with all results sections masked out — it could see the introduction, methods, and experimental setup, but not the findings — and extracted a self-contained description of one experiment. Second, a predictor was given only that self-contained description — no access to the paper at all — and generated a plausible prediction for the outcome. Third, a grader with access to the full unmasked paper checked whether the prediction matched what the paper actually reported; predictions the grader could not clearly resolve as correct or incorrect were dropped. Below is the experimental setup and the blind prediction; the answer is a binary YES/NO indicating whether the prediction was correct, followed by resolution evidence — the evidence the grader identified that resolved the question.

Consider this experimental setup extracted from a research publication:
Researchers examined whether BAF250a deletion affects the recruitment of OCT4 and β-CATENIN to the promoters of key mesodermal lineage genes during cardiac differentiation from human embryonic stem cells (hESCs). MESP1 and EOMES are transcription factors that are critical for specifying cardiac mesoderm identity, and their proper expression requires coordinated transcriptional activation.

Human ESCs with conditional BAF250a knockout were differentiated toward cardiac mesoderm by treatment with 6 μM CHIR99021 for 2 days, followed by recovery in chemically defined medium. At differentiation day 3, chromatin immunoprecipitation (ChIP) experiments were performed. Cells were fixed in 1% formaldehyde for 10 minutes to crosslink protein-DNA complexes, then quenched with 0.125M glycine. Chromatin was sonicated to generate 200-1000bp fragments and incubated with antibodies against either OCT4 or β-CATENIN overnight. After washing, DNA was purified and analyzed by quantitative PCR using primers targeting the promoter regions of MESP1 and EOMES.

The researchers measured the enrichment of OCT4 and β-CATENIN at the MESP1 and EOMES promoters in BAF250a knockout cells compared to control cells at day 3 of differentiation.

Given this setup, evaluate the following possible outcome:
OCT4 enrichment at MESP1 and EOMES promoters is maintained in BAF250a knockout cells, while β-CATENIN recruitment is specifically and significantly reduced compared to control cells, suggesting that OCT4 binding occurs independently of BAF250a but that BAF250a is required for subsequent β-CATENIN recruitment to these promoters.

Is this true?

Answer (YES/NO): NO